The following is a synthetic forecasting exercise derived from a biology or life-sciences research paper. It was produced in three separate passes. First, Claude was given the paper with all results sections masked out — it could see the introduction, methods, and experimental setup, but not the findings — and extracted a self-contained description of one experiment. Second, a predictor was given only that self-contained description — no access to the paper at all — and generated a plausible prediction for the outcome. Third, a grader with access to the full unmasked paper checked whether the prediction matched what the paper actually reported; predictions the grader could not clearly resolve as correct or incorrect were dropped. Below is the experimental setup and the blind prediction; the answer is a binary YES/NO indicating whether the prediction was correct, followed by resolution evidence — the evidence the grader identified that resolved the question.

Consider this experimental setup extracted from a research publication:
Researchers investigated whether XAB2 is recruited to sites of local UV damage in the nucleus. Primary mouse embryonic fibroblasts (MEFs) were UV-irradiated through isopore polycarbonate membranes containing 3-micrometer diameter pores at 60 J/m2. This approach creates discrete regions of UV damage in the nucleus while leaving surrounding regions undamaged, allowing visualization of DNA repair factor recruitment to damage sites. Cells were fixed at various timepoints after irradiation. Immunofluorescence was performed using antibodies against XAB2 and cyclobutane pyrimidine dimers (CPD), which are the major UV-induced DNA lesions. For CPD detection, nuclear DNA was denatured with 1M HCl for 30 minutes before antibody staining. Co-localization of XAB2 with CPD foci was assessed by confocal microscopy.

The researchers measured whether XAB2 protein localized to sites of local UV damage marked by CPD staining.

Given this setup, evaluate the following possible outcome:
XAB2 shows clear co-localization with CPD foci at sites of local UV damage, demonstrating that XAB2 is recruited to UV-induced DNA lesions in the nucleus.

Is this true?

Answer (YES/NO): NO